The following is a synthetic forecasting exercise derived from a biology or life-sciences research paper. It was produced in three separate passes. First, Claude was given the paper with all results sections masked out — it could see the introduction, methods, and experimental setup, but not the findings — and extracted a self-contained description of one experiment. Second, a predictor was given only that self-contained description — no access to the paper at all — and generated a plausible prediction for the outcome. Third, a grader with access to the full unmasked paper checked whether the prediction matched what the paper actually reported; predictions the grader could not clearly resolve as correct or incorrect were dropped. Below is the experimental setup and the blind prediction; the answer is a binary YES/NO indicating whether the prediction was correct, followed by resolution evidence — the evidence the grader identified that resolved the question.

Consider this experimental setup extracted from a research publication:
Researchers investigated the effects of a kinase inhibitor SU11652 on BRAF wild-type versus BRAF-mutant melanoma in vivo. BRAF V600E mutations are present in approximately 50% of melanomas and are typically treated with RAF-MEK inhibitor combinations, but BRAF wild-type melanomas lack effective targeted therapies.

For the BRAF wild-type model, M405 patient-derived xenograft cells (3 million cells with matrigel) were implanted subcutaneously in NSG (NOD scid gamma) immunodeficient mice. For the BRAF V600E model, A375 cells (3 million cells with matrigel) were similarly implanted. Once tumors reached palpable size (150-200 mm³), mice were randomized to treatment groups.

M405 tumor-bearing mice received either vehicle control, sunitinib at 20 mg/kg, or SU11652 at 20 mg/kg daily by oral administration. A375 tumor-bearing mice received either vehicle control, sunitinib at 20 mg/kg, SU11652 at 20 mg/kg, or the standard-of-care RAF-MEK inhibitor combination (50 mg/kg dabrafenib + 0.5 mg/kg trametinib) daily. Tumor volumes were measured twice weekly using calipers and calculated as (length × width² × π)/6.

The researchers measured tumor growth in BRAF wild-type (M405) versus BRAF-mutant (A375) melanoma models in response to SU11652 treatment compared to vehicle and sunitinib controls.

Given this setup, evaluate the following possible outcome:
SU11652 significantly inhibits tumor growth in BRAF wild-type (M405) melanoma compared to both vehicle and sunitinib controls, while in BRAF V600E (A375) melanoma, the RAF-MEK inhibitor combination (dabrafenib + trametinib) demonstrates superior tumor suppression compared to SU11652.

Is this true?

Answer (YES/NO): YES